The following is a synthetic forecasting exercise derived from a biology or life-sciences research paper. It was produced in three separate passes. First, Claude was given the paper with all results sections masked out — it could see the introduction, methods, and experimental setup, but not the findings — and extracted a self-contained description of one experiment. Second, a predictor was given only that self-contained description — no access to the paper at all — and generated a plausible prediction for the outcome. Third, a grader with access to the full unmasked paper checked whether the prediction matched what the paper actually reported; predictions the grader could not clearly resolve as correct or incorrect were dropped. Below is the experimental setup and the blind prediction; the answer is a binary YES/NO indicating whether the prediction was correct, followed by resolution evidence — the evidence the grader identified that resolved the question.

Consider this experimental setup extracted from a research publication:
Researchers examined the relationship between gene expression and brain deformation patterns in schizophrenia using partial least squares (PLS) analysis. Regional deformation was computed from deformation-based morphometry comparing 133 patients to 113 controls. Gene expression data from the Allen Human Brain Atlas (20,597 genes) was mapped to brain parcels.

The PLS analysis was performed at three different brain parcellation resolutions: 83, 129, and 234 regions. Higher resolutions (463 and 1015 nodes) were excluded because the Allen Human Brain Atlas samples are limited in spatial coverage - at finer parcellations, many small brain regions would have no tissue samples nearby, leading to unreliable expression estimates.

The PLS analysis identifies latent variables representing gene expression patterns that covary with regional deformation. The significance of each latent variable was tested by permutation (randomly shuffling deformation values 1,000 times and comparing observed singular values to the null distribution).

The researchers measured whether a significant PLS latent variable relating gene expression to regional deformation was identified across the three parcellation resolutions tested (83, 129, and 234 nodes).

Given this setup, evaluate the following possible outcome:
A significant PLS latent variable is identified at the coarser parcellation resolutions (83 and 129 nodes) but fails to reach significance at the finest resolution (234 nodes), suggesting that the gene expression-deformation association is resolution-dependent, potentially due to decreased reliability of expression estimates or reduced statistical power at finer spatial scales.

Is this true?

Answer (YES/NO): NO